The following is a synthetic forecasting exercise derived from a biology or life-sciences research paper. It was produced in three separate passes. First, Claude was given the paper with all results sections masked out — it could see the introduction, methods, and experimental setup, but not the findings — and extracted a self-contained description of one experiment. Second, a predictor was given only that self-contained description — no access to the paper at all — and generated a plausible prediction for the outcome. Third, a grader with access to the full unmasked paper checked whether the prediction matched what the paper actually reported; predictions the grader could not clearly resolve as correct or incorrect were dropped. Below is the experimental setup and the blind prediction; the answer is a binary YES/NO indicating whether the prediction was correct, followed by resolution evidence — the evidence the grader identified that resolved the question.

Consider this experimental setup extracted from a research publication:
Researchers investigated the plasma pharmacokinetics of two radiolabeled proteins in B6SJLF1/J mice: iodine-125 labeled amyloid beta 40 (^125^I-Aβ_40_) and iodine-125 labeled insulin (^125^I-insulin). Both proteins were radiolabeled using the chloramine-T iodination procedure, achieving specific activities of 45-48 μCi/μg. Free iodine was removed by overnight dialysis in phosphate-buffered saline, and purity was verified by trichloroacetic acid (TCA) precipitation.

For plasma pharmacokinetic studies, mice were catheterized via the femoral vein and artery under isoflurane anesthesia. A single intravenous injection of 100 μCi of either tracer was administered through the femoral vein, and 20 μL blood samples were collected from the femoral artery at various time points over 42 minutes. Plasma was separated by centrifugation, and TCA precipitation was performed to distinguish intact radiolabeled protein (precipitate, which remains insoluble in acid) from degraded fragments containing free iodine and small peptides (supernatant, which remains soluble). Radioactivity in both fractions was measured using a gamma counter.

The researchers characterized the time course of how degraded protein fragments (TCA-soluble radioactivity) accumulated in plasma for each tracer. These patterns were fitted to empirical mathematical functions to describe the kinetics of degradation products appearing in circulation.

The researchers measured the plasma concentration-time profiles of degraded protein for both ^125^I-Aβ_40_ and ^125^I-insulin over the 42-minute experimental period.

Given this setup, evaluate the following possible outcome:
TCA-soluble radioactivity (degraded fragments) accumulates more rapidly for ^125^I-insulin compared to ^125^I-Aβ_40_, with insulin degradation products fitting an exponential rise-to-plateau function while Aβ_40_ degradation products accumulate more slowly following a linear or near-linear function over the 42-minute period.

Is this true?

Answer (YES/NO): NO